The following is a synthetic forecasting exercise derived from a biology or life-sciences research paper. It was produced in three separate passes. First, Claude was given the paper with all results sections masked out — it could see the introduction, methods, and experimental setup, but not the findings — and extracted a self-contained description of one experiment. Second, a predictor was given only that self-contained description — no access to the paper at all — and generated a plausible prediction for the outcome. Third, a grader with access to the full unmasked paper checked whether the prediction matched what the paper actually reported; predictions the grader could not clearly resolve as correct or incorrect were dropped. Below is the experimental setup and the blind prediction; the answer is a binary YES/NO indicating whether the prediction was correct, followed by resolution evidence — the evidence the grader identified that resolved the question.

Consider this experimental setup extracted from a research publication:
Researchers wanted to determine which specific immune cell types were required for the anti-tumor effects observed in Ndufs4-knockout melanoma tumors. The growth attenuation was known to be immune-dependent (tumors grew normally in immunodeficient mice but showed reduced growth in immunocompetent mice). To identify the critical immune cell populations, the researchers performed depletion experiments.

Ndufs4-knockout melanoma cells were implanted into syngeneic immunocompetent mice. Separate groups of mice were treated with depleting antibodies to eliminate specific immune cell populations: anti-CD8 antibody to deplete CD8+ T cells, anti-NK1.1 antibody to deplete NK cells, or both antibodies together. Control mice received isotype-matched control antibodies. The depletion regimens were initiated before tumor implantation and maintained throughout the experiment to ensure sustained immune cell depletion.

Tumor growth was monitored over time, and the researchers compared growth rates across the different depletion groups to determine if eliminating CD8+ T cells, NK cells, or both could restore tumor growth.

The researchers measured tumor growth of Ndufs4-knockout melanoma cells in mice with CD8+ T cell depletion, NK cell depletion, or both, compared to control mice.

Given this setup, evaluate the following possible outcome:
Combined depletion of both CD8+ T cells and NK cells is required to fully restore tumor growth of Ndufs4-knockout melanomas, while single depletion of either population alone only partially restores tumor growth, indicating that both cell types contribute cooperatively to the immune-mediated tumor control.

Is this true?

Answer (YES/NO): NO